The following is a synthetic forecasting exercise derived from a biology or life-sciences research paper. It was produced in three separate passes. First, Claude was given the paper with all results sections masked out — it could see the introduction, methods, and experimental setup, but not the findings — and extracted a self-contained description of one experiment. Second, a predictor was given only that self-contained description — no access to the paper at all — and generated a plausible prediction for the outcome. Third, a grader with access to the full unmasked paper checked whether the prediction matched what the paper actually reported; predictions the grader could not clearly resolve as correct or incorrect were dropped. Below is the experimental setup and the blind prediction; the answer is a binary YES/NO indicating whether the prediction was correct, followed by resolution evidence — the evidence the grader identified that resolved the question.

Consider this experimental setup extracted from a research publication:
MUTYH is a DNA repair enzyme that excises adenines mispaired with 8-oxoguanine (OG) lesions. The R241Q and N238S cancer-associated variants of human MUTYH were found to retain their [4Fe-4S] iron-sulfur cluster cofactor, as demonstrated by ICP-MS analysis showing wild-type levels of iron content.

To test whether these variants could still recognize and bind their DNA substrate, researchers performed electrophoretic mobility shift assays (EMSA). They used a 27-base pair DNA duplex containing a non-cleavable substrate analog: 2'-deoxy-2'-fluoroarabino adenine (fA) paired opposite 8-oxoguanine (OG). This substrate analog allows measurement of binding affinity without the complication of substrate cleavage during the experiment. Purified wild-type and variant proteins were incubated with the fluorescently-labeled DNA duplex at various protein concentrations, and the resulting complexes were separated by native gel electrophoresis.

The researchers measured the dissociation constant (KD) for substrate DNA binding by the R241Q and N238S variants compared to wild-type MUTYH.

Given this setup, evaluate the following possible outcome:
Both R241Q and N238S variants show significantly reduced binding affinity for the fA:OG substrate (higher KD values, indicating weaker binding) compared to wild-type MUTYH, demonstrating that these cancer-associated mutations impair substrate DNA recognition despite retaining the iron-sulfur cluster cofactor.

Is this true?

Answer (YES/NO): YES